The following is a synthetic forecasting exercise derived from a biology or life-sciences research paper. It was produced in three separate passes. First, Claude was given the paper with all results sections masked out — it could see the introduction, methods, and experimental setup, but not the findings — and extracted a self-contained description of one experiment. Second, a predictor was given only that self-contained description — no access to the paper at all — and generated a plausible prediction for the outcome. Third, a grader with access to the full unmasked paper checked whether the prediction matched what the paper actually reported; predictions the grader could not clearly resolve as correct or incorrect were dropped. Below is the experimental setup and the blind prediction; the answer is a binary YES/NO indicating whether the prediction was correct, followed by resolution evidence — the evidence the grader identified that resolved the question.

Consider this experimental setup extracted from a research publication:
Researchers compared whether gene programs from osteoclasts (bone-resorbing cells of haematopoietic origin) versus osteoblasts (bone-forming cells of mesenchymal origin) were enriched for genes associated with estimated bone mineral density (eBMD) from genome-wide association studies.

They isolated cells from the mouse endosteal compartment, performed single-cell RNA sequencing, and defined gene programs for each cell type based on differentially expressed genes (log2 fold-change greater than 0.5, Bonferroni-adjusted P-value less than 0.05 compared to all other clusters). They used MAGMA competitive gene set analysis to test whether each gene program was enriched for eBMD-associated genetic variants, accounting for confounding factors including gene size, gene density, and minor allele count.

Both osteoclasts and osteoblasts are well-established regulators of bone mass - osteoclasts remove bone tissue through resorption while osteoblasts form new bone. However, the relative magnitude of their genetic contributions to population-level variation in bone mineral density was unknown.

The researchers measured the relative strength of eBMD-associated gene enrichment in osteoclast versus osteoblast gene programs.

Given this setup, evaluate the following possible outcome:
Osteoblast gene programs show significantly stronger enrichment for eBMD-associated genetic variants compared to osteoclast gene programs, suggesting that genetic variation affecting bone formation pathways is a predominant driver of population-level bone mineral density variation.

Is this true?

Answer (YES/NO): YES